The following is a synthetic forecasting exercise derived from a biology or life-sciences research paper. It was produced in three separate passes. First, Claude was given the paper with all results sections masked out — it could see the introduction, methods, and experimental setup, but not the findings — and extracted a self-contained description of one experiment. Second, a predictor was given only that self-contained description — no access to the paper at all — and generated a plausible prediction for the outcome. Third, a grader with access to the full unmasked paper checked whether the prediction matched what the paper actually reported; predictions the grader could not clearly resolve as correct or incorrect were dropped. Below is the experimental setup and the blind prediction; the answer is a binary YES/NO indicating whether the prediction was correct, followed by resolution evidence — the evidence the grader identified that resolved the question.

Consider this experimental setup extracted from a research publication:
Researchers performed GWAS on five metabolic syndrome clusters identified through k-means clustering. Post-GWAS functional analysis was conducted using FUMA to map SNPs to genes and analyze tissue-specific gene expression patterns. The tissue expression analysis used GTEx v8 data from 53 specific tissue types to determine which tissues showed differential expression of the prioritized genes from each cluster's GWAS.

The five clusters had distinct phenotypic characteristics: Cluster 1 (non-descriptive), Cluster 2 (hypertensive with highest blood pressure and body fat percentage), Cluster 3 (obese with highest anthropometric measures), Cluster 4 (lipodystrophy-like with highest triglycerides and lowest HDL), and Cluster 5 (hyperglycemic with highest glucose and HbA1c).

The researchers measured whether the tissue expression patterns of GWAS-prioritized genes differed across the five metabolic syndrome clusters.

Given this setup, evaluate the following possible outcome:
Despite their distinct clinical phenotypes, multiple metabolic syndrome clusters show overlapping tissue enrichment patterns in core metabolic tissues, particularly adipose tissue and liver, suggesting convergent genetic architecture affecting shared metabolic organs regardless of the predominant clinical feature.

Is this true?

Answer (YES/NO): NO